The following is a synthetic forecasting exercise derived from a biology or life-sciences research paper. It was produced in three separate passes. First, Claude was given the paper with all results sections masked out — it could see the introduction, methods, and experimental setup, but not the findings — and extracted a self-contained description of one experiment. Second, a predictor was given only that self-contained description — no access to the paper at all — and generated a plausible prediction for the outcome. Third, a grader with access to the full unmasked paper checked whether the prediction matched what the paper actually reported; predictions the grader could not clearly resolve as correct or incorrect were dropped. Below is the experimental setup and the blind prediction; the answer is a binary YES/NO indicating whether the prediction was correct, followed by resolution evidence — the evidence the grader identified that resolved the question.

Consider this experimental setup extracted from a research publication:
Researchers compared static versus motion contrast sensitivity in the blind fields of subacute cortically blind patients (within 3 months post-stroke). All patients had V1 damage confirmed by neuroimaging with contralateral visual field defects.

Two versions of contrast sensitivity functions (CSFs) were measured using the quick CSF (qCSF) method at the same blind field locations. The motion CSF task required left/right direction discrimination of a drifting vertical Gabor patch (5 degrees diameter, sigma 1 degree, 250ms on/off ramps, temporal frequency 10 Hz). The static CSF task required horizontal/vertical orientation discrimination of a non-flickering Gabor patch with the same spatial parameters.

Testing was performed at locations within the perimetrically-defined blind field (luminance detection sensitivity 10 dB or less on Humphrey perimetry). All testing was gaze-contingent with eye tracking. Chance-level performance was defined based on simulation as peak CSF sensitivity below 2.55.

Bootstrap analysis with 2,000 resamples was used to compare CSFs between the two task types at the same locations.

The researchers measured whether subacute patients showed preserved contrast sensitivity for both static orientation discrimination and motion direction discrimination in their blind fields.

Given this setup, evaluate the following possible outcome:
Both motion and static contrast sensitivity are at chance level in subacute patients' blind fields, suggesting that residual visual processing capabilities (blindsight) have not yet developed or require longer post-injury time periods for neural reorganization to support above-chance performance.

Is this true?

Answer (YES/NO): NO